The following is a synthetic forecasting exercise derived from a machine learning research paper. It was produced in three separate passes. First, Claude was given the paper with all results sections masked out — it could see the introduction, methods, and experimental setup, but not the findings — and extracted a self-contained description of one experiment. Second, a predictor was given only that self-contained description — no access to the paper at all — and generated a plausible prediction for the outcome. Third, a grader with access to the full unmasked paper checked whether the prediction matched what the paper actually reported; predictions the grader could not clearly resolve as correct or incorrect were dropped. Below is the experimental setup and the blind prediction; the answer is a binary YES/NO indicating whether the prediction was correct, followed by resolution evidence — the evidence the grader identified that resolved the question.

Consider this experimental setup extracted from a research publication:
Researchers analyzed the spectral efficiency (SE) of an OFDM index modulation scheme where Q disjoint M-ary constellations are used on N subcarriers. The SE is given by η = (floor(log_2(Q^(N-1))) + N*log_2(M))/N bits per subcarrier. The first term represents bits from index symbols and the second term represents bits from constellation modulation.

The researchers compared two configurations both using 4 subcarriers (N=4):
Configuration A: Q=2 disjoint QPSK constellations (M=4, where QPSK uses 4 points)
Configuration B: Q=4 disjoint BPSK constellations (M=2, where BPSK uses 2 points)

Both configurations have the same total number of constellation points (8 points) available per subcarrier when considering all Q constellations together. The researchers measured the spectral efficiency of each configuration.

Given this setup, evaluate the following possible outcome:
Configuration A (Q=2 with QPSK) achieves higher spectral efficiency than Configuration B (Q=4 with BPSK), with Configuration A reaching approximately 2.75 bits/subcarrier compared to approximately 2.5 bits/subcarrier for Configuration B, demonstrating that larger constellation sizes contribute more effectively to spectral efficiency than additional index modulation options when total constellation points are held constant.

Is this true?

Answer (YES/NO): YES